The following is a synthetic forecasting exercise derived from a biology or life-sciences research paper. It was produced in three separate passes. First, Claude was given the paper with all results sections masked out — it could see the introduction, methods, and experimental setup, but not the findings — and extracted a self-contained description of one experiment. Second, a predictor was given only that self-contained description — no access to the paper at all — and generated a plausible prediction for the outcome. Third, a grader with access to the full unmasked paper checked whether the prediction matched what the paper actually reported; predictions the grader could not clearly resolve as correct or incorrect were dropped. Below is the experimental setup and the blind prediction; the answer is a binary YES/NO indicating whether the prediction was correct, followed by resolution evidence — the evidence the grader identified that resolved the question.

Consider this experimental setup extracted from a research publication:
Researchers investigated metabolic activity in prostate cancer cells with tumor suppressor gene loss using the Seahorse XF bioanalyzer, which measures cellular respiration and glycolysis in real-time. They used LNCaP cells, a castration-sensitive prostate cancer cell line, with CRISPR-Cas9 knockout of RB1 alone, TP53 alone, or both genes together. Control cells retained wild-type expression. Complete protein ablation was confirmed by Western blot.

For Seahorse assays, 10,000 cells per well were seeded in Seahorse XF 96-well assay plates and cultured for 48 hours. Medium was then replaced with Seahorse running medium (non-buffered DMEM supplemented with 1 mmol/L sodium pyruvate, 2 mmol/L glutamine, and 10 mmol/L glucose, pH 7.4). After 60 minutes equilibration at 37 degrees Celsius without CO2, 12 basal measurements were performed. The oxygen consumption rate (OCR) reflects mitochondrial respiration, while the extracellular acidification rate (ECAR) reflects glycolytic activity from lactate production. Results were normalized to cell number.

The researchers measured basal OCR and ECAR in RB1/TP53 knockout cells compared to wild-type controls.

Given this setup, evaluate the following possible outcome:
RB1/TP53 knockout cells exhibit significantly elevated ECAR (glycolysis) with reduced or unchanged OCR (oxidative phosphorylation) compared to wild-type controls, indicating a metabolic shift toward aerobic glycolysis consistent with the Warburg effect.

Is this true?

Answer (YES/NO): NO